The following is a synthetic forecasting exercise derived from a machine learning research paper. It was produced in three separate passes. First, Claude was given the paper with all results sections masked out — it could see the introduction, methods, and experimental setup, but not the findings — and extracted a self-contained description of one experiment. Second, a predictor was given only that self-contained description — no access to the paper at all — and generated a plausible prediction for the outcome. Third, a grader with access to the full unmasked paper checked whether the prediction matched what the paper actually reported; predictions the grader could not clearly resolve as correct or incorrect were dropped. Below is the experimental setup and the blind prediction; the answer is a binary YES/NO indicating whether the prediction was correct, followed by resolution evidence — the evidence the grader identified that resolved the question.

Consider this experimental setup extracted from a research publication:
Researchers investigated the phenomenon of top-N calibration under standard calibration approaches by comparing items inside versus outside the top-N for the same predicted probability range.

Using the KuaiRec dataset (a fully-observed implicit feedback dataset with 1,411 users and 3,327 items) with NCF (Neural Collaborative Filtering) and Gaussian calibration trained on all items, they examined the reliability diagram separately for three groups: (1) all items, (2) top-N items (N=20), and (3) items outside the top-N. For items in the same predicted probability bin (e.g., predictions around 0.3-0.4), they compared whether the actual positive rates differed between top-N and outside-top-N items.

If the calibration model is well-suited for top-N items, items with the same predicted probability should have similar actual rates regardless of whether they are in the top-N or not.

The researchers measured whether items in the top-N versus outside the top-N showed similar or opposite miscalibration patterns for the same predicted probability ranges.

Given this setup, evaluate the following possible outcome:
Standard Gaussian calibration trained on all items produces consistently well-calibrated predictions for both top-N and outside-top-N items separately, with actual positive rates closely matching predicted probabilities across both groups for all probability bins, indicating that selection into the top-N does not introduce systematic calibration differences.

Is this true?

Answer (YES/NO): NO